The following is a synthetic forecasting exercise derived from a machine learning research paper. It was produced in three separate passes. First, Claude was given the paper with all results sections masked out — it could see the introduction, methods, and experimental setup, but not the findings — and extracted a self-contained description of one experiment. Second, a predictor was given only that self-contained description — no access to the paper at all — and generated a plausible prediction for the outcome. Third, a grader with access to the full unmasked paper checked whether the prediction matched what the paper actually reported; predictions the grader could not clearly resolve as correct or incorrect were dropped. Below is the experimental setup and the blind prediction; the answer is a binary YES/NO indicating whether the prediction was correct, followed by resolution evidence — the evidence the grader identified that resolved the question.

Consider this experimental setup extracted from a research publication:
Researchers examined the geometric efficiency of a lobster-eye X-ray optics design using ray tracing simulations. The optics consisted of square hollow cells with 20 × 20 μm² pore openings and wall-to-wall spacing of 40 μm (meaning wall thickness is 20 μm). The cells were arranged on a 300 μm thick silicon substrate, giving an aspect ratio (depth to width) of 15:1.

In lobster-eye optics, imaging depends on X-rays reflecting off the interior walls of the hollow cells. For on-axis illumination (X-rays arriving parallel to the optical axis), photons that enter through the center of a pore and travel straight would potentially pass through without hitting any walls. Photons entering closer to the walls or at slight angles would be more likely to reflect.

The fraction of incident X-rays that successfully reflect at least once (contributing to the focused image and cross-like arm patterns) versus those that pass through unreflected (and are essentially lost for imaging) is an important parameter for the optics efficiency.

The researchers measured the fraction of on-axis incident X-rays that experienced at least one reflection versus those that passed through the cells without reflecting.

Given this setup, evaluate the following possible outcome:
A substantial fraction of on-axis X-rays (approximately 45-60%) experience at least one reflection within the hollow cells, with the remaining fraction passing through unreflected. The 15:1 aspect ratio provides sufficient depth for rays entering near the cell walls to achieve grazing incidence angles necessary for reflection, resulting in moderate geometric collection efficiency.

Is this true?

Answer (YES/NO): NO